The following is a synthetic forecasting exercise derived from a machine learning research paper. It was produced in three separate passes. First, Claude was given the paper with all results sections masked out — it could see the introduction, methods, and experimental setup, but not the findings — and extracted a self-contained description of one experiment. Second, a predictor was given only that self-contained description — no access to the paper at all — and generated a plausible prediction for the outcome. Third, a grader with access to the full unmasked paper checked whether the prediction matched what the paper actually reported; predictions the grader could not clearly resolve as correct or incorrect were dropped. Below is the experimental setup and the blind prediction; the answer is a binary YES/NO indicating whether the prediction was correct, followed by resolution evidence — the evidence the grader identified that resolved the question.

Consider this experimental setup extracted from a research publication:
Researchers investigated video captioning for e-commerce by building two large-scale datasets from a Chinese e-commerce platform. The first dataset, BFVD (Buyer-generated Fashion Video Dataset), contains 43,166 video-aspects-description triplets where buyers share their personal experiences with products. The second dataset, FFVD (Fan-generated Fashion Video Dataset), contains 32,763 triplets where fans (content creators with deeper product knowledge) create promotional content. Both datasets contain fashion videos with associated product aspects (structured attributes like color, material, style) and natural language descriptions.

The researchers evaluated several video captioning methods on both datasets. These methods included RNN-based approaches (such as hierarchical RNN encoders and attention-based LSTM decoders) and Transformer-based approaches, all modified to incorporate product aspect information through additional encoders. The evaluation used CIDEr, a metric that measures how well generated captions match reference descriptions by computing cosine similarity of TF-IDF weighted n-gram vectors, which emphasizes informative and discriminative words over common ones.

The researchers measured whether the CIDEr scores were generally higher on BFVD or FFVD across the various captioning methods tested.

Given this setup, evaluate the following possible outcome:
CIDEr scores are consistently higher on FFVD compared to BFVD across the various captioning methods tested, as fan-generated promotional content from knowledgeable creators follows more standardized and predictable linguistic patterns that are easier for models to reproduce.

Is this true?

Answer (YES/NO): YES